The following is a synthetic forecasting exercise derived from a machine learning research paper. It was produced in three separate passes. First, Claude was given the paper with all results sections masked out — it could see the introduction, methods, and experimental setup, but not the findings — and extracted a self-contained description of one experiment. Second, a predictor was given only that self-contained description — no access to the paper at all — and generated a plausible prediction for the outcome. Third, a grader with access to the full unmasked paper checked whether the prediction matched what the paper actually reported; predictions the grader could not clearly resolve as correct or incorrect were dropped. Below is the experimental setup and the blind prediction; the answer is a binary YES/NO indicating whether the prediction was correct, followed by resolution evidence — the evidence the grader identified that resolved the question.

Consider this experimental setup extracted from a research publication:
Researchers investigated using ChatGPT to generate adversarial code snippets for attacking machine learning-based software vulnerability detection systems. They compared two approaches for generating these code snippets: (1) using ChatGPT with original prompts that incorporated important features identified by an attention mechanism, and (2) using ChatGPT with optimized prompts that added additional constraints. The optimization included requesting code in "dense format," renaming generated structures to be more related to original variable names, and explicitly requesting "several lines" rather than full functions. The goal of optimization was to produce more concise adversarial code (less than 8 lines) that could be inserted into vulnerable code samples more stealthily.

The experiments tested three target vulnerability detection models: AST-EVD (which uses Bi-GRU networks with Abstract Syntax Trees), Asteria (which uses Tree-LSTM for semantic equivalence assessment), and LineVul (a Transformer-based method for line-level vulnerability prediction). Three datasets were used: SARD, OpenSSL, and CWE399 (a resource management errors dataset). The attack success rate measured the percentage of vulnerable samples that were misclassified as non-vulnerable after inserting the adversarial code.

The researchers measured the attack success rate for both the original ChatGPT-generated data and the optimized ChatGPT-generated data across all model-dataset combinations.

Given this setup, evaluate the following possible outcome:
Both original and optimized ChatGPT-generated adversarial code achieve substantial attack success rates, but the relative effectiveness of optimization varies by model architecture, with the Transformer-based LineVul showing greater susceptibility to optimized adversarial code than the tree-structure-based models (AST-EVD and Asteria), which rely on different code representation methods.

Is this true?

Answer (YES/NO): YES